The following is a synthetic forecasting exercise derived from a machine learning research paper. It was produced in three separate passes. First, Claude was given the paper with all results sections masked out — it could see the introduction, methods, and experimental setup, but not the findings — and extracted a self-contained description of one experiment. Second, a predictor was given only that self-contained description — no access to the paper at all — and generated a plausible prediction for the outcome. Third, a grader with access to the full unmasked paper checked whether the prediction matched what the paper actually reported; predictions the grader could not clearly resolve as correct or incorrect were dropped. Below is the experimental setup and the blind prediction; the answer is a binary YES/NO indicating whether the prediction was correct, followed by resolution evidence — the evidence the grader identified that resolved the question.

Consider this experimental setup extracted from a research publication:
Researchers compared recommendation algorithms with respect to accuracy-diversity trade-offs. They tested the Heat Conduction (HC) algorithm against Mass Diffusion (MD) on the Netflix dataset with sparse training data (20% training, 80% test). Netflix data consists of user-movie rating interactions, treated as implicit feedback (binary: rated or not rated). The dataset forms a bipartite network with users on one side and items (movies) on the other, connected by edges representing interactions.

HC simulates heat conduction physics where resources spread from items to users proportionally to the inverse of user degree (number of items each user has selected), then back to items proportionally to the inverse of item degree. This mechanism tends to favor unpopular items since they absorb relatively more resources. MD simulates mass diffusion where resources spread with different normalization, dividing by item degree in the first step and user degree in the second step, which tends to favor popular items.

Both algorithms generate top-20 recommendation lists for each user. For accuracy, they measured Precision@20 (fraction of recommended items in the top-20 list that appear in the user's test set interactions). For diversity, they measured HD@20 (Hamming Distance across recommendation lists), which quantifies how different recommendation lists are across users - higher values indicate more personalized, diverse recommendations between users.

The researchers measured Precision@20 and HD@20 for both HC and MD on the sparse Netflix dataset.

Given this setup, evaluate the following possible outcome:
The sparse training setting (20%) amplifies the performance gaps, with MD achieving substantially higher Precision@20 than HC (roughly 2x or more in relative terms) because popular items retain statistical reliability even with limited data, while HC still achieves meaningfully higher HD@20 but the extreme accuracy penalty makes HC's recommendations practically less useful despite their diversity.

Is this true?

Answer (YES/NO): NO